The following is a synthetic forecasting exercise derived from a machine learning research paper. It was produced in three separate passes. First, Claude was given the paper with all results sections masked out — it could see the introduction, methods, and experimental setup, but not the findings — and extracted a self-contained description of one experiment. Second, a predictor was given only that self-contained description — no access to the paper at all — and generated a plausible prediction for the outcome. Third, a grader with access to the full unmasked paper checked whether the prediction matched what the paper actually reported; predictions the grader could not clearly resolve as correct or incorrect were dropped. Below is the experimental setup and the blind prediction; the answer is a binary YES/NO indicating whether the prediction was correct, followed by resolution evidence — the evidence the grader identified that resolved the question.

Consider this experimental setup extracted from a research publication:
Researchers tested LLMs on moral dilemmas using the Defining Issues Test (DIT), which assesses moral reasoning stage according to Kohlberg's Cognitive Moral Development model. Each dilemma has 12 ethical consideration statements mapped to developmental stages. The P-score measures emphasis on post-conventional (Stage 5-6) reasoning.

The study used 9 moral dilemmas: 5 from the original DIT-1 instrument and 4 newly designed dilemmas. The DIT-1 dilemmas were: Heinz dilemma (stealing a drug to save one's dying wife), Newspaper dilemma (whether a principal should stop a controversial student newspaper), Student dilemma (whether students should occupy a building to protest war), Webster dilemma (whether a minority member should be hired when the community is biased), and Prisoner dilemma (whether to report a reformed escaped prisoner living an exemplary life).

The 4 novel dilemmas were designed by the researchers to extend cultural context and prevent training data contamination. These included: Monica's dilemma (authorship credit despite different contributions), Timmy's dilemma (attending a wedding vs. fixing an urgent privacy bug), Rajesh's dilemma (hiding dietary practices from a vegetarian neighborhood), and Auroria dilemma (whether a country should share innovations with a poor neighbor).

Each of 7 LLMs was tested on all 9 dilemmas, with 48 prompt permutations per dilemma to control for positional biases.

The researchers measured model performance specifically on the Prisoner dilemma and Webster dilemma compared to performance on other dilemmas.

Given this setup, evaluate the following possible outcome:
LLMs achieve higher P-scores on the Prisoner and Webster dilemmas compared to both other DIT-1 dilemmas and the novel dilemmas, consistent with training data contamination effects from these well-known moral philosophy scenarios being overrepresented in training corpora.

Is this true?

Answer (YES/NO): NO